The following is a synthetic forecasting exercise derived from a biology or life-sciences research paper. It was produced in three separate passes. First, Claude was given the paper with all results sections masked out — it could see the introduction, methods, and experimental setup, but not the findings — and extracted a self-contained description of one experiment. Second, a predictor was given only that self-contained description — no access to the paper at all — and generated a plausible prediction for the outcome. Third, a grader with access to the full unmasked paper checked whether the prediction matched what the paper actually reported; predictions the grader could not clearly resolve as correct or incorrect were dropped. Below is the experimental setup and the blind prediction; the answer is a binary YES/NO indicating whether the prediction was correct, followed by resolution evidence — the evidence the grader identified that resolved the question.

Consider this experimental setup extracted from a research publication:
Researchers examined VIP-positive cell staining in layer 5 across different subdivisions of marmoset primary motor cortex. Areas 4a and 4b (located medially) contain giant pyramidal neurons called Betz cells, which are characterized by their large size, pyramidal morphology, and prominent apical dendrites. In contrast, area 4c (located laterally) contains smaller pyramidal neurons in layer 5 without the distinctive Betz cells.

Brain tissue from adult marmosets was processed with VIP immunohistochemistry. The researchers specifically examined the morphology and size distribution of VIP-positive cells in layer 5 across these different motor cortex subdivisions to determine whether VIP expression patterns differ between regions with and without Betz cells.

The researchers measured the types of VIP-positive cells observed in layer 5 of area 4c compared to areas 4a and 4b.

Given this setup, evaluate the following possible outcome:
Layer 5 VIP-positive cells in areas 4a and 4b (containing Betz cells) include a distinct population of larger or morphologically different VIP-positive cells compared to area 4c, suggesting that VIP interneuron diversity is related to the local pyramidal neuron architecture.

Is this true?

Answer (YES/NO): NO